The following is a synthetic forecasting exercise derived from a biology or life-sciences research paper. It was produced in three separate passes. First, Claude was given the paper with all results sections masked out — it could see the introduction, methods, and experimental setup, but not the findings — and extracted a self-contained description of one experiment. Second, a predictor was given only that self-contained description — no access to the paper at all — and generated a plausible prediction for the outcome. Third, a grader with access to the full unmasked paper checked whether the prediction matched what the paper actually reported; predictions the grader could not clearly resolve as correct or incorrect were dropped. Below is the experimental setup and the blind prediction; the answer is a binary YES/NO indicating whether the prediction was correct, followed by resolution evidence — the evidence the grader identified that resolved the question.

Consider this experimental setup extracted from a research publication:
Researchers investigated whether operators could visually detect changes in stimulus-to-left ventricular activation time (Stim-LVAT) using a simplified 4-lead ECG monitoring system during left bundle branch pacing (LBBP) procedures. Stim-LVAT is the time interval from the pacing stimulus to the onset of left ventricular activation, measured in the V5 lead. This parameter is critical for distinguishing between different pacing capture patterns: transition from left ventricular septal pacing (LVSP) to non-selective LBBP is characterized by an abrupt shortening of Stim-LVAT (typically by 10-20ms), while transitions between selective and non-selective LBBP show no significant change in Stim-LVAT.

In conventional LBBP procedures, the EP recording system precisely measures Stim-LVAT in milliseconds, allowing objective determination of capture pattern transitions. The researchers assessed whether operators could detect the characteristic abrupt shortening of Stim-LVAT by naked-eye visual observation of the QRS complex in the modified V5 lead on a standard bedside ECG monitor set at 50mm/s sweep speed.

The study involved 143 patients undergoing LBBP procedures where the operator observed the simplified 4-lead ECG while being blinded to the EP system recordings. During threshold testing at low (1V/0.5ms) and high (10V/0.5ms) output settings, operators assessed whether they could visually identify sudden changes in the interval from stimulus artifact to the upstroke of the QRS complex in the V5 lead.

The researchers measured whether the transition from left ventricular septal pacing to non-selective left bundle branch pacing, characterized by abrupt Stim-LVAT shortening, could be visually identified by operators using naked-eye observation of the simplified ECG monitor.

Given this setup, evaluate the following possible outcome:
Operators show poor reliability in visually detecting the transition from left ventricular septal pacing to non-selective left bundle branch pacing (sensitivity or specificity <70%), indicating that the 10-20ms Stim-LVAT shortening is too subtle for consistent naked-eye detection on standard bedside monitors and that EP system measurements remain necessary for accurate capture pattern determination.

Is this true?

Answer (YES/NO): NO